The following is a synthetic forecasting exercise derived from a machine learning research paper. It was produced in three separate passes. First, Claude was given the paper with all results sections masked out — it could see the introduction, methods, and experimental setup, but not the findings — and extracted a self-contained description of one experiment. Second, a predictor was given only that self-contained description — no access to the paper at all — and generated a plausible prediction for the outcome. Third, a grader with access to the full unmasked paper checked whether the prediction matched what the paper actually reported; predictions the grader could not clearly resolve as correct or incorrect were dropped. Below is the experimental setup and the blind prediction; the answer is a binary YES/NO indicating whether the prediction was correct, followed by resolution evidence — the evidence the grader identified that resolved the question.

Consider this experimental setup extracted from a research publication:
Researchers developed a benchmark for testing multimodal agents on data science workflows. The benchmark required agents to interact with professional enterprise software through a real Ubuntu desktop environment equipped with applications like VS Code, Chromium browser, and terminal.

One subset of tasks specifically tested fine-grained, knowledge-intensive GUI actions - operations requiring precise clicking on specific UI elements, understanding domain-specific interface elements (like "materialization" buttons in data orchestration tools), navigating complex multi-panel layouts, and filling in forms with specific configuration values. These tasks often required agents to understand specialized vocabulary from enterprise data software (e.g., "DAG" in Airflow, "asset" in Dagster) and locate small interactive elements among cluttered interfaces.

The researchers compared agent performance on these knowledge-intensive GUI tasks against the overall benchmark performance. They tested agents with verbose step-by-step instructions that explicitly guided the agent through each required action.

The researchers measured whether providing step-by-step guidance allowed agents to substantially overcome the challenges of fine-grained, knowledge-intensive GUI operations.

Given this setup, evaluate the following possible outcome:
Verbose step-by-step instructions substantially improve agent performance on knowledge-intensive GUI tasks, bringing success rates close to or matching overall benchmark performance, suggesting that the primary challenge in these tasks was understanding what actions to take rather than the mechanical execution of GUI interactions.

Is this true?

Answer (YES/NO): NO